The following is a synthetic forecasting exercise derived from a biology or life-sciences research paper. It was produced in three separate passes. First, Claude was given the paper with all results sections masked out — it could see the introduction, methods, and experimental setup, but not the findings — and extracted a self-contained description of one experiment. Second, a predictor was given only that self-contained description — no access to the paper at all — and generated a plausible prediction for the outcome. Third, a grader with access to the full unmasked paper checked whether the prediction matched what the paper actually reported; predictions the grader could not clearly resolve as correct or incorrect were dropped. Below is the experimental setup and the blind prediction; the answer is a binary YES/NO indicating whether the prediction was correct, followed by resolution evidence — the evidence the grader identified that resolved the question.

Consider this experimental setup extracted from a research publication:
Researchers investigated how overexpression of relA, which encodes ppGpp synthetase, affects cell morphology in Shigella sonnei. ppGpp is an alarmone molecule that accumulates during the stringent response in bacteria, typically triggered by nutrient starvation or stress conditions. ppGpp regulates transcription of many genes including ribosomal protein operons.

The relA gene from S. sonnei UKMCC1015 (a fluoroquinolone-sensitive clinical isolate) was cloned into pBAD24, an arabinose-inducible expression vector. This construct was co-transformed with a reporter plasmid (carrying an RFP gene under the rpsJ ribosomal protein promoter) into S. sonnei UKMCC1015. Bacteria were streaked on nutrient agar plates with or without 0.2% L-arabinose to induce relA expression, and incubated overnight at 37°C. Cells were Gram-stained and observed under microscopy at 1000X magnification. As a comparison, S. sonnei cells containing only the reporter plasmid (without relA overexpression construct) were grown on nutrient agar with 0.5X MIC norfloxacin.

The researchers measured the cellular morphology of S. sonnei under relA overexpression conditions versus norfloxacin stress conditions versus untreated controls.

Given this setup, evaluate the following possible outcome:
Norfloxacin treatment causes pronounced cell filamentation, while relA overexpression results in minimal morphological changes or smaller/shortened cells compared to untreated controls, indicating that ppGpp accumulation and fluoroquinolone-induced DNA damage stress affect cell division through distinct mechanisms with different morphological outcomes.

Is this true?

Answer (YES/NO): NO